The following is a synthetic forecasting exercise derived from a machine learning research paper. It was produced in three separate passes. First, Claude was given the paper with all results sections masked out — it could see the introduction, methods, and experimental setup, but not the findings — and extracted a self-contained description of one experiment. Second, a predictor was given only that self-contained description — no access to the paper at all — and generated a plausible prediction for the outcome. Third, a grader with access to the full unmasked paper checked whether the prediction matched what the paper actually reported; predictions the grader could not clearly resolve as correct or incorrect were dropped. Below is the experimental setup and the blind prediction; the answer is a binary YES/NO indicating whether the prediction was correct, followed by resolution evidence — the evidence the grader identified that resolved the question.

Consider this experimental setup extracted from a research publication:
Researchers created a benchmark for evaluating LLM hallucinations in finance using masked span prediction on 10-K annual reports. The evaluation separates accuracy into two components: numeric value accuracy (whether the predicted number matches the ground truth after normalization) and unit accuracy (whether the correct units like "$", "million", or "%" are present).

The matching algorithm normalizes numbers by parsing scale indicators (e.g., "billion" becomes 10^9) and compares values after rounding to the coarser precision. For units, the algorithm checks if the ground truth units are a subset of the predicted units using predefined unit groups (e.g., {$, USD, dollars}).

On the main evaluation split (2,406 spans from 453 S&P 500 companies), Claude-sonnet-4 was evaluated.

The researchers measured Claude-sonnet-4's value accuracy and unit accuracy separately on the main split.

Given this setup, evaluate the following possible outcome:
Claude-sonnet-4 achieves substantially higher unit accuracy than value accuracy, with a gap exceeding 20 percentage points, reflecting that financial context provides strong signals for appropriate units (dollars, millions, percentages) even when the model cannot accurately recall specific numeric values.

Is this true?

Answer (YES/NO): NO